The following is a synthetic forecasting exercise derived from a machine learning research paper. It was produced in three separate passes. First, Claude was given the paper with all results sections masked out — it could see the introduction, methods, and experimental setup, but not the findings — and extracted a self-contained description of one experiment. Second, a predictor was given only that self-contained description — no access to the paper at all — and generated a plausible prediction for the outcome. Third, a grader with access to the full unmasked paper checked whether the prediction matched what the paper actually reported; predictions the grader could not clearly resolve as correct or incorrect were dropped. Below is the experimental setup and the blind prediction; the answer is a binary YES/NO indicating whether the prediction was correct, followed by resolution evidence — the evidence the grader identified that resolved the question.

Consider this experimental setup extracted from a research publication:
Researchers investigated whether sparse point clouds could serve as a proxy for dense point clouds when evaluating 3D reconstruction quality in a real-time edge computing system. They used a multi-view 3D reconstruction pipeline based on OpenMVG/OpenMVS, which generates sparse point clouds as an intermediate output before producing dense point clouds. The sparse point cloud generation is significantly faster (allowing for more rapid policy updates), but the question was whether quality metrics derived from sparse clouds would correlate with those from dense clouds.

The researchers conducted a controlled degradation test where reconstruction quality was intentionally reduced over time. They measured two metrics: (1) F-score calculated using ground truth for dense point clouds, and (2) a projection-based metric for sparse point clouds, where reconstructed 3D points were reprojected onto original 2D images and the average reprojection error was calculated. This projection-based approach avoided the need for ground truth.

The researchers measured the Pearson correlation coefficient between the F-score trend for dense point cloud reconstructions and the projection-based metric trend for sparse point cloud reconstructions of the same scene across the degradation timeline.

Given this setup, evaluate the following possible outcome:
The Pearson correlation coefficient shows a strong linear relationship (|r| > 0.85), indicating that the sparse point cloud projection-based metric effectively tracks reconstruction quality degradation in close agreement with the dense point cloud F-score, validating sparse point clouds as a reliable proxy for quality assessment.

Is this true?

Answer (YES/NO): YES